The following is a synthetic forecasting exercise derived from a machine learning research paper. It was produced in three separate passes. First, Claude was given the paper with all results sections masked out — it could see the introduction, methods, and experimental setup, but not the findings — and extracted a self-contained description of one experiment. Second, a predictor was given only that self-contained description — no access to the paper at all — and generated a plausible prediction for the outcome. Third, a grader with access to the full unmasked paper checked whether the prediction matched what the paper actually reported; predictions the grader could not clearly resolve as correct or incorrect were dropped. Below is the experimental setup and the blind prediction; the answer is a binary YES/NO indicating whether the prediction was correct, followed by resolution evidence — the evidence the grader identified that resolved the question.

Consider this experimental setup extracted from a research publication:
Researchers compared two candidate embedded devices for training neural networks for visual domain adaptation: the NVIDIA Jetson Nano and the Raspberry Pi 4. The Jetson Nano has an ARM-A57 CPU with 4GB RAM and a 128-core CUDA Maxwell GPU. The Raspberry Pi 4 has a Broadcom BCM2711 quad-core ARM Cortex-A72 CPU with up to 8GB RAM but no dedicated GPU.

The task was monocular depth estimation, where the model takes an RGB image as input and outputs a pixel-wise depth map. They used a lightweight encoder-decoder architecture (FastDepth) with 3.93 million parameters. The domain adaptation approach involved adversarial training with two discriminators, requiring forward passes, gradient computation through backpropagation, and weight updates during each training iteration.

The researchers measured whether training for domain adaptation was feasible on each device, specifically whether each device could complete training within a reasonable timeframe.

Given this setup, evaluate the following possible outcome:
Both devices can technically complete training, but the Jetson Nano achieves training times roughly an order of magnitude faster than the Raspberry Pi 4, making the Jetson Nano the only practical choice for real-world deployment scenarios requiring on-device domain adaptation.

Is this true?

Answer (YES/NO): NO